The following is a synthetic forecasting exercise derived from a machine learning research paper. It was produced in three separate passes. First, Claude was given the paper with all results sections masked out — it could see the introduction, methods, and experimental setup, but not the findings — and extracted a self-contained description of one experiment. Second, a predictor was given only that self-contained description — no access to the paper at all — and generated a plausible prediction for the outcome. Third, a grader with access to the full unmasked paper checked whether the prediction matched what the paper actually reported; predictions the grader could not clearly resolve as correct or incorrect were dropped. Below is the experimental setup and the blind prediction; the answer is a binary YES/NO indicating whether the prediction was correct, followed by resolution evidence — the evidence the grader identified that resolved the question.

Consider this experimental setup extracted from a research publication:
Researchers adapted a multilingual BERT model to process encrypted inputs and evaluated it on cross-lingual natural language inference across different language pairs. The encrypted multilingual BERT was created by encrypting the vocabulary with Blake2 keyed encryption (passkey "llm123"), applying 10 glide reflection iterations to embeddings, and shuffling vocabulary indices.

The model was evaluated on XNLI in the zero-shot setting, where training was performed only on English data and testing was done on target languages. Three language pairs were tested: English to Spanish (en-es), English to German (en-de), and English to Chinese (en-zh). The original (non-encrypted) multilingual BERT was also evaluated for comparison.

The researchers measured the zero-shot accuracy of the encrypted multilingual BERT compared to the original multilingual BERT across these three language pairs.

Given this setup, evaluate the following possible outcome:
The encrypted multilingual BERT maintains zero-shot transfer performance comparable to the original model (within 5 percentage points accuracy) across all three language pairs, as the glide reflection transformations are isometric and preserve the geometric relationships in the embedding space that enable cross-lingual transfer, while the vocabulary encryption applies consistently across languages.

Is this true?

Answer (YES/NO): YES